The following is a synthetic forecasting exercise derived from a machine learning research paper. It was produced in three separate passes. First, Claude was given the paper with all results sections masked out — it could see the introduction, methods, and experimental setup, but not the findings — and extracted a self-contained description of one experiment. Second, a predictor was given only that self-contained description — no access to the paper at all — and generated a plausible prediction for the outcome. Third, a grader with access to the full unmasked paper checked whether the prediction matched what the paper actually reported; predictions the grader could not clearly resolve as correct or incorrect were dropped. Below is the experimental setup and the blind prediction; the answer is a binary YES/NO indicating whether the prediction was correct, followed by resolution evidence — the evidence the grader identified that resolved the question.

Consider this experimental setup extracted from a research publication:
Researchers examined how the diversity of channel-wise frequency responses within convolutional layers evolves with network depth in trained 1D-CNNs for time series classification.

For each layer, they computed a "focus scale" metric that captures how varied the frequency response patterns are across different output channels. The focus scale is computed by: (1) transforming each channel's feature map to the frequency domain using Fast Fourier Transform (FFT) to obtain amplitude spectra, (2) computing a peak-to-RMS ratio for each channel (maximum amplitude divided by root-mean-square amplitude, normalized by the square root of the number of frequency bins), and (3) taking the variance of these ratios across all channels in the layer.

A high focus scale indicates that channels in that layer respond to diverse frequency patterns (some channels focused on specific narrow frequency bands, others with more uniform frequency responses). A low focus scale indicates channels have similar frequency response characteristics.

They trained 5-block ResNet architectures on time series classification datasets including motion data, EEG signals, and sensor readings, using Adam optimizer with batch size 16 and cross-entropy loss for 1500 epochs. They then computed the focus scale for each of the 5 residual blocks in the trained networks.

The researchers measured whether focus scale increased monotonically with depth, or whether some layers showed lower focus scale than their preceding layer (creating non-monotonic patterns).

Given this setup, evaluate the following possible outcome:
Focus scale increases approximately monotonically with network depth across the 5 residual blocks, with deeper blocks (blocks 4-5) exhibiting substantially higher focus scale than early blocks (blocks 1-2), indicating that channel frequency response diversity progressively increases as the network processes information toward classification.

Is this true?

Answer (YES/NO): NO